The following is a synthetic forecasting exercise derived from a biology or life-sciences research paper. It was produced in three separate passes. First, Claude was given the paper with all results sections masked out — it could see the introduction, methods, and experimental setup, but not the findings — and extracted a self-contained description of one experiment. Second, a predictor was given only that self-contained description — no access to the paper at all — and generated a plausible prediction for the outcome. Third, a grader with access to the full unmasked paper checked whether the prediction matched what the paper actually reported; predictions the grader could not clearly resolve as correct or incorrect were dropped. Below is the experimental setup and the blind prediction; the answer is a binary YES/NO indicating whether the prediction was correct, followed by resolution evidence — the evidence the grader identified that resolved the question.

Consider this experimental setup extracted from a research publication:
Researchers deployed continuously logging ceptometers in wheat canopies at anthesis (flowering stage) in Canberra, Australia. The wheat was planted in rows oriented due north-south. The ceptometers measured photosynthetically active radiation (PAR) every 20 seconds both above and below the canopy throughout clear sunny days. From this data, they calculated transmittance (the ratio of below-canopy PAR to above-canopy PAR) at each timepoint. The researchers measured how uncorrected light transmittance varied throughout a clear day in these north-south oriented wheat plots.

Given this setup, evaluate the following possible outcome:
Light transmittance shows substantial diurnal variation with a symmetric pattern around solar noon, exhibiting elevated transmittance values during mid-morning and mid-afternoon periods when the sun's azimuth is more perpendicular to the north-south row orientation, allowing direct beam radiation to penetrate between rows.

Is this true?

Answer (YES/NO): NO